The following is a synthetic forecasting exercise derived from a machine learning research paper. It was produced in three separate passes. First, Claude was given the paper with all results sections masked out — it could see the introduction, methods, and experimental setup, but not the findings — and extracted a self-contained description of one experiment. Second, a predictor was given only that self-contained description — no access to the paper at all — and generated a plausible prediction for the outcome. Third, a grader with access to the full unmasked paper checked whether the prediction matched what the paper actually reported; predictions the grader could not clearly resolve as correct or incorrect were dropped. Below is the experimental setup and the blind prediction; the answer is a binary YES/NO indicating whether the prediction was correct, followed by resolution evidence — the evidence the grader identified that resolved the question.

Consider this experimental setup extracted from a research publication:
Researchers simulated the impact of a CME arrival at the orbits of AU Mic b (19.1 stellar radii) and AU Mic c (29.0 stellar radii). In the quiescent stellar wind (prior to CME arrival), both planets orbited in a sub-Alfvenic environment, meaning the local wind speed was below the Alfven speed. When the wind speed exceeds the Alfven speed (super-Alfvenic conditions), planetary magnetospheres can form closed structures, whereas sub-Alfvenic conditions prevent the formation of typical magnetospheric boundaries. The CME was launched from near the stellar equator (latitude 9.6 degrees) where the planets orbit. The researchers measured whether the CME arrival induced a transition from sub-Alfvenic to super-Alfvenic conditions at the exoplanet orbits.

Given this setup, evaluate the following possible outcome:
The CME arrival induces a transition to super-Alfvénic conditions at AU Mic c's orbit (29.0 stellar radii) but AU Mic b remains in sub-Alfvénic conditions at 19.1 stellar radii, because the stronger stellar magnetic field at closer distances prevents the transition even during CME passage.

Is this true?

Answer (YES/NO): NO